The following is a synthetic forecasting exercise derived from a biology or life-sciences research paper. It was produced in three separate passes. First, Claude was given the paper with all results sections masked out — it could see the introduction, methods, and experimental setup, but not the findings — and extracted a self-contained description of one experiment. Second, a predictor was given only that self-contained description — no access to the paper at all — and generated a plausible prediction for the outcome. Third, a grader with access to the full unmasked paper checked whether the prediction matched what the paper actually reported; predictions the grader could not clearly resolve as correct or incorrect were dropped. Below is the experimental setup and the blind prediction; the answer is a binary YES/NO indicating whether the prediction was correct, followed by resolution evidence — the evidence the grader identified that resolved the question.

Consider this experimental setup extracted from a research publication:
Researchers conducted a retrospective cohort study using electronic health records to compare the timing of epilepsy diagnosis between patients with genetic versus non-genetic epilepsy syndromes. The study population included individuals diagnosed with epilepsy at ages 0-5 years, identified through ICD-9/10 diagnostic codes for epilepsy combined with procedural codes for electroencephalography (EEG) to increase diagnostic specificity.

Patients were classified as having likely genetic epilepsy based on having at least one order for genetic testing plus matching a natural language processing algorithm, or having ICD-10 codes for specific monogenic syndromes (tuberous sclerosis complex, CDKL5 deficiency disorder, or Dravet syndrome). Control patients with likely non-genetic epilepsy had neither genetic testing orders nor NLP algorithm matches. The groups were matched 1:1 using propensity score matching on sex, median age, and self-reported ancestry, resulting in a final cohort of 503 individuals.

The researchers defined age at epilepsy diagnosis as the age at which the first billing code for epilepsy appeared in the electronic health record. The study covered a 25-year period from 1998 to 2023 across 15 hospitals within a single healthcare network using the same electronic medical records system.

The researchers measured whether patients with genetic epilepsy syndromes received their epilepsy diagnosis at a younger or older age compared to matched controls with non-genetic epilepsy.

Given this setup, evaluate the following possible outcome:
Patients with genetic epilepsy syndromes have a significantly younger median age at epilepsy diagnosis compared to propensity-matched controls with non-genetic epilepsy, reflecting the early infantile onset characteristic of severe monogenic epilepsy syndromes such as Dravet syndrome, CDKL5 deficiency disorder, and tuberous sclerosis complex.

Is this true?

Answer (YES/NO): YES